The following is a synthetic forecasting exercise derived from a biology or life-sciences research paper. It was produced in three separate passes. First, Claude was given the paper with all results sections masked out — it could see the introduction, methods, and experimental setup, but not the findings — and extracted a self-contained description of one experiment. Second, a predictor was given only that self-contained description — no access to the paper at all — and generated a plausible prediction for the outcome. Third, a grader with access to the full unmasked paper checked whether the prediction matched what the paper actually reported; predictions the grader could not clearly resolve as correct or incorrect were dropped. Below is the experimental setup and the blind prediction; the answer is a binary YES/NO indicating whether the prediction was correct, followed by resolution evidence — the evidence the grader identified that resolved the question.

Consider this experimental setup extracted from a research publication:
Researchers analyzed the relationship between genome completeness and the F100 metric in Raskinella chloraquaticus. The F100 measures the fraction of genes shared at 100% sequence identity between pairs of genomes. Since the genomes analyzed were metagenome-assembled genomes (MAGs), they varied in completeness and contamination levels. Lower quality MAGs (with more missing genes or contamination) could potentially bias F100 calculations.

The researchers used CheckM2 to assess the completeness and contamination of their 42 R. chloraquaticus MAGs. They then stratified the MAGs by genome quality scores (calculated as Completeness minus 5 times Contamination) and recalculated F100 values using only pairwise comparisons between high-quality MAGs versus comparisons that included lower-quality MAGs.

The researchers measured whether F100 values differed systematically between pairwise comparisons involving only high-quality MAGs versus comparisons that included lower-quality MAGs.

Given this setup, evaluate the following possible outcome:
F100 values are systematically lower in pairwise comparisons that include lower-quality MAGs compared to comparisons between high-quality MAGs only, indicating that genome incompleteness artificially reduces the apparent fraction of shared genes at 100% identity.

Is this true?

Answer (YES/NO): NO